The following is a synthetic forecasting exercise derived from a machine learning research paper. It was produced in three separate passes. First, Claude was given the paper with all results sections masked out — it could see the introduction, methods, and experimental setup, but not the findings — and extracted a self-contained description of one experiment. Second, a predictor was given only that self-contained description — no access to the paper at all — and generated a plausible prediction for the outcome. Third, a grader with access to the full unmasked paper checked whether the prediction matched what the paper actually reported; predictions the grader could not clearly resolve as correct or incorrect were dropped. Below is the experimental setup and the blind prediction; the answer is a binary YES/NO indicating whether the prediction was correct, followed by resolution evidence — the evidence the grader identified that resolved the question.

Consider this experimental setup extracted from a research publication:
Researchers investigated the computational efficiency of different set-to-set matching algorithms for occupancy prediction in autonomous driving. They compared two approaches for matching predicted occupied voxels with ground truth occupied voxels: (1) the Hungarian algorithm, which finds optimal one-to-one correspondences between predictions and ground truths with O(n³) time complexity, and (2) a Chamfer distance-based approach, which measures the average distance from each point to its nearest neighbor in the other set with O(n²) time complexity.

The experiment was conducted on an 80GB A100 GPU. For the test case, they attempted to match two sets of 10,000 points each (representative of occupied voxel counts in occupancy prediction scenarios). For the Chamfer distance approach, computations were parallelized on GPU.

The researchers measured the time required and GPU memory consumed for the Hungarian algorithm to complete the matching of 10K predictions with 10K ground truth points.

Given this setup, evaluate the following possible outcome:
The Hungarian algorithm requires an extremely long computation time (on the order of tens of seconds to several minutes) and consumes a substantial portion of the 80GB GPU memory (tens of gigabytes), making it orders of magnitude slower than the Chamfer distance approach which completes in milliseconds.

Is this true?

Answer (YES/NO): NO